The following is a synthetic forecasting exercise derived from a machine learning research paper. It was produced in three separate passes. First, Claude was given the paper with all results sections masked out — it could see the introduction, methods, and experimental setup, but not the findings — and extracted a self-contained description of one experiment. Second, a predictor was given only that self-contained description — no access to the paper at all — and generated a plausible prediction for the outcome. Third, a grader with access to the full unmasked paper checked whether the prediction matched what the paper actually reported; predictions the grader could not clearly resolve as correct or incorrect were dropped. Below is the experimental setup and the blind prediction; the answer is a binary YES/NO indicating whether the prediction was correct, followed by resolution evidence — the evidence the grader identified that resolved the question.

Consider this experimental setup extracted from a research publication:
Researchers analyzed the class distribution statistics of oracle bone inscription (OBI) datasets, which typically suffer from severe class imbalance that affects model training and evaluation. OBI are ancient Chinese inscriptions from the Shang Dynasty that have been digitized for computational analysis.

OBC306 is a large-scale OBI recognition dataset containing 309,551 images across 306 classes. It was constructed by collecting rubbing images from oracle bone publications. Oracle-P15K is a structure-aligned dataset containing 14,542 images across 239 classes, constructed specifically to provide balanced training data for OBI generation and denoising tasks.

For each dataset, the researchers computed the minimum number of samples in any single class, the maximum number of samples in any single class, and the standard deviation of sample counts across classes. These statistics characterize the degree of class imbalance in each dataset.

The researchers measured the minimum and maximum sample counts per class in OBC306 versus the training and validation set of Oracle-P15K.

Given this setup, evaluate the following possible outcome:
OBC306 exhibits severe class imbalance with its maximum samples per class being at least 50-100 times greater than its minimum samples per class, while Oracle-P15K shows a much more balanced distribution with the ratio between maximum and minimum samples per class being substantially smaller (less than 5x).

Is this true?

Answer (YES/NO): YES